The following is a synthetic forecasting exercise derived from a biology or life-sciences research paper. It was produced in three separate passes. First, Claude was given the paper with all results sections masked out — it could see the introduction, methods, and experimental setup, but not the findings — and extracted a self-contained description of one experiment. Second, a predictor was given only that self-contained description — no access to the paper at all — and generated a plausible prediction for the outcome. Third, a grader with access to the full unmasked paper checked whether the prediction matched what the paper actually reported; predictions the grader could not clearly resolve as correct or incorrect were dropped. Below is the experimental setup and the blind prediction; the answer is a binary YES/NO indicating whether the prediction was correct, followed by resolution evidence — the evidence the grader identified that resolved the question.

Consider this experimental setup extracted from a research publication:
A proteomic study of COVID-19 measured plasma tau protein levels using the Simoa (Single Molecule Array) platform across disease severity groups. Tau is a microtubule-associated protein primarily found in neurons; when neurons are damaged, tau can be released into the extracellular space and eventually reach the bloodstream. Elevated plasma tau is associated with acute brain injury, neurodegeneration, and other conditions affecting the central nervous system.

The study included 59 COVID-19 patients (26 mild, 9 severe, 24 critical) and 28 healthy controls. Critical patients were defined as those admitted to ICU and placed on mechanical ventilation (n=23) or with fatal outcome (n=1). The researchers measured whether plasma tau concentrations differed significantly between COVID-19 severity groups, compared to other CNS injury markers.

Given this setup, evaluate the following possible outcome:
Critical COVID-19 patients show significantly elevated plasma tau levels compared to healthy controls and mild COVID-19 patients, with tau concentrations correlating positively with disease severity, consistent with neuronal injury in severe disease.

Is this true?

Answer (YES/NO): NO